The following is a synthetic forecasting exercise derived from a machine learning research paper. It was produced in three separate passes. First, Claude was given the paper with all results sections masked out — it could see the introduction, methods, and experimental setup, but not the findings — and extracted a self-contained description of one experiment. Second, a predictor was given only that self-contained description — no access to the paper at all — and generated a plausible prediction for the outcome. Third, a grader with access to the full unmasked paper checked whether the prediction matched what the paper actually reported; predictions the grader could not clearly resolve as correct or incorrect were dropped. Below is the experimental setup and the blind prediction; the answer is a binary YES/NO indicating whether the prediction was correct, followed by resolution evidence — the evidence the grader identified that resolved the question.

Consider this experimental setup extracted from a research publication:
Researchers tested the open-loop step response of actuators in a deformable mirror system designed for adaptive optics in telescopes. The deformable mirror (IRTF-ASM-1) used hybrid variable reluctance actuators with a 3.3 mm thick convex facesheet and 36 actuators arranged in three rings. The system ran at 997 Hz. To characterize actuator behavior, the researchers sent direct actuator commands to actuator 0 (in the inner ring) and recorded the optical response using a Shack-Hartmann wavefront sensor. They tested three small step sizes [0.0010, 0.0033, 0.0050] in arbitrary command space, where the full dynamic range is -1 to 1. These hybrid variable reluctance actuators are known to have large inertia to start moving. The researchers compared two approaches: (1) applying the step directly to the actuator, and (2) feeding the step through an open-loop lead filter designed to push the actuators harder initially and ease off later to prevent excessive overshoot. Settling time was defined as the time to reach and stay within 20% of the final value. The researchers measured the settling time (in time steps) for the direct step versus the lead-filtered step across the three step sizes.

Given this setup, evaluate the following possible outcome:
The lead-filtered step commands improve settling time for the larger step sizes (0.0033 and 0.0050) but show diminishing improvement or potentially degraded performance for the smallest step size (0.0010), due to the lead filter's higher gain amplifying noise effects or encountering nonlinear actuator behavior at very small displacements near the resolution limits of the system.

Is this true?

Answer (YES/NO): NO